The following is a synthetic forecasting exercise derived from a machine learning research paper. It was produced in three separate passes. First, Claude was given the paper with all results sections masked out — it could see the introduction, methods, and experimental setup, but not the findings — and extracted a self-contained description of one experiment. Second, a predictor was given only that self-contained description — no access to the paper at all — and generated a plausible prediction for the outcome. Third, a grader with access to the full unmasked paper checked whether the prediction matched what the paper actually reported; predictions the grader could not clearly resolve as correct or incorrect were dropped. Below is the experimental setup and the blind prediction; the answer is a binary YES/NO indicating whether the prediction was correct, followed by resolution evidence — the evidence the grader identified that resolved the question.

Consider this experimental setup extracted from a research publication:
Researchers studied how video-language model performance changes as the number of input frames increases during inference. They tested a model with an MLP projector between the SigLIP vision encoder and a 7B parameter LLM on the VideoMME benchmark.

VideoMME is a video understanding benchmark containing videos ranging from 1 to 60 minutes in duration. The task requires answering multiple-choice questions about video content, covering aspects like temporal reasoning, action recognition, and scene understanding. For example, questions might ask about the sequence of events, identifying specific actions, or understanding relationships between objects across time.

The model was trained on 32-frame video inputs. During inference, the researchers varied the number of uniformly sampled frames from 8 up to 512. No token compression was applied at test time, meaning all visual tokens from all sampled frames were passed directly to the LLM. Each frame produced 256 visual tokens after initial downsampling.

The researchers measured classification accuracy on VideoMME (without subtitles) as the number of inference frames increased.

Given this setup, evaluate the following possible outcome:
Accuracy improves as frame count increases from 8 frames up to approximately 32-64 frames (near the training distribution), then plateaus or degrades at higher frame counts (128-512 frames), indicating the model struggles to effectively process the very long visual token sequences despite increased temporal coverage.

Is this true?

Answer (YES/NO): YES